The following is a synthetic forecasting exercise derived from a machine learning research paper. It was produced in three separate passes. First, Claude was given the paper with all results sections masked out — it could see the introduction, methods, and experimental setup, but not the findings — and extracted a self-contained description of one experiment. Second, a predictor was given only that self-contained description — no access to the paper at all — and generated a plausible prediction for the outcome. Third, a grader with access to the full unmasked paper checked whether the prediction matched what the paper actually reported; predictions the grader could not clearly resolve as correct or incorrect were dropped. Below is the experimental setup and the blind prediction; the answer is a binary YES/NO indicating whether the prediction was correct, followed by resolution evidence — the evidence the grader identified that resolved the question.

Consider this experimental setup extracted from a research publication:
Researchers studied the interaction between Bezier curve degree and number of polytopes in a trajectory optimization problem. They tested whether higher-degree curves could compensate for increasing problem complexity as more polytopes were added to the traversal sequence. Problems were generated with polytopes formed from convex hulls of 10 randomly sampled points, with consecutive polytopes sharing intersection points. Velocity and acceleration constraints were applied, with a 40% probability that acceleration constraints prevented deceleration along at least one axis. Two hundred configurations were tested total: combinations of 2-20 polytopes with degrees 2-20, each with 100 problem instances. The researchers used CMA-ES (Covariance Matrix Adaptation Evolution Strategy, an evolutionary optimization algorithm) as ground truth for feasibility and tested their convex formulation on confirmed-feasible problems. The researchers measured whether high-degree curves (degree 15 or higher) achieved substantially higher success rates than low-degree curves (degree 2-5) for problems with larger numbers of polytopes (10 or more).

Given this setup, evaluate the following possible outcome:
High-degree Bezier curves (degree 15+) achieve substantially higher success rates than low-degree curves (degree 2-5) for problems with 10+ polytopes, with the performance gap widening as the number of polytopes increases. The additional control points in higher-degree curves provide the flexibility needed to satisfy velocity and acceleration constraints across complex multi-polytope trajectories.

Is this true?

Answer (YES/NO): NO